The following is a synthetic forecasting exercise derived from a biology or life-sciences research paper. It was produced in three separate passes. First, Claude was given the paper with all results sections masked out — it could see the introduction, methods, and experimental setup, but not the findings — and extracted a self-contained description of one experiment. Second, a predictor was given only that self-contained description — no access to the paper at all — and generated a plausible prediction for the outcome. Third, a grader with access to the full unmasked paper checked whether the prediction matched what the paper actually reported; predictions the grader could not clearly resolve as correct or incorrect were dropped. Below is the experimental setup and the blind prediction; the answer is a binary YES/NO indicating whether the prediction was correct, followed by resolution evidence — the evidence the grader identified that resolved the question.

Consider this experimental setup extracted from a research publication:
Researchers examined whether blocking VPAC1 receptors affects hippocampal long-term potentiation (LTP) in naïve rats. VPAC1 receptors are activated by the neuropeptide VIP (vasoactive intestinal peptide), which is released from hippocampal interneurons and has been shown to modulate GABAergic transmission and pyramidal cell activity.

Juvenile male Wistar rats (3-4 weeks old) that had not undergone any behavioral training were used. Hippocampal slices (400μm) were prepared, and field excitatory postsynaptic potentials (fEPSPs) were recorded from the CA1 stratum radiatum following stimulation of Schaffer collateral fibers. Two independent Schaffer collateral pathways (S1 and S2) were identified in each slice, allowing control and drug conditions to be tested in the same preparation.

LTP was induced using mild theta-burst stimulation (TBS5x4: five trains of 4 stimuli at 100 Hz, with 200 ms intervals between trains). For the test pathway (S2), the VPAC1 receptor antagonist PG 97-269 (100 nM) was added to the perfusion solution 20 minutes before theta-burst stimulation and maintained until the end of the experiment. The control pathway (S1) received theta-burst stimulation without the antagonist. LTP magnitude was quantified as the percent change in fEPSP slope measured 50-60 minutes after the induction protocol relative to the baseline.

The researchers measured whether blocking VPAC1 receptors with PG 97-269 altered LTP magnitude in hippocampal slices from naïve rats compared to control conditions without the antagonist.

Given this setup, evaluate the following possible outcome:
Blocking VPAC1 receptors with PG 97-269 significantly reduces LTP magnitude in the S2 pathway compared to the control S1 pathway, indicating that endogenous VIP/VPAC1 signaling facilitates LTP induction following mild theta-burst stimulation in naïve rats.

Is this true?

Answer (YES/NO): NO